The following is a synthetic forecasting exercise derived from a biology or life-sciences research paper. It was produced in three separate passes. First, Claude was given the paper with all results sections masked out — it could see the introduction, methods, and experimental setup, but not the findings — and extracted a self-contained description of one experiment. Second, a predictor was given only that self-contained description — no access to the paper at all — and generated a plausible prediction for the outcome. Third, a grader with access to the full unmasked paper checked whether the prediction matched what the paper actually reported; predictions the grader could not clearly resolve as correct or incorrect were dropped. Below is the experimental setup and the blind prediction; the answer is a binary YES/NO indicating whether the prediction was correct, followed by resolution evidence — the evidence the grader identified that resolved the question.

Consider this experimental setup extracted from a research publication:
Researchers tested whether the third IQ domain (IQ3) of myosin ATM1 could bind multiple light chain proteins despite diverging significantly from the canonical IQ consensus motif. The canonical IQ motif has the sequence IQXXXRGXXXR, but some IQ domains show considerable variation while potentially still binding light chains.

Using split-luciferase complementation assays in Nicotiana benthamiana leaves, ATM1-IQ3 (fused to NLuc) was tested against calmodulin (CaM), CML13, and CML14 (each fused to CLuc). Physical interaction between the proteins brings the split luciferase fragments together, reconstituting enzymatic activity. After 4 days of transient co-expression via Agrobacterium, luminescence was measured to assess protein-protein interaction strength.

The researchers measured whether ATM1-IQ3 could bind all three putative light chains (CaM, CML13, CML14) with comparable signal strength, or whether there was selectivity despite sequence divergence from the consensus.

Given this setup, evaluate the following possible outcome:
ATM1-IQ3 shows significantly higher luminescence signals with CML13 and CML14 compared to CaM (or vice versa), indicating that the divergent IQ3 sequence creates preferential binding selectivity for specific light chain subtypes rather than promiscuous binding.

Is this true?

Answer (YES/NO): NO